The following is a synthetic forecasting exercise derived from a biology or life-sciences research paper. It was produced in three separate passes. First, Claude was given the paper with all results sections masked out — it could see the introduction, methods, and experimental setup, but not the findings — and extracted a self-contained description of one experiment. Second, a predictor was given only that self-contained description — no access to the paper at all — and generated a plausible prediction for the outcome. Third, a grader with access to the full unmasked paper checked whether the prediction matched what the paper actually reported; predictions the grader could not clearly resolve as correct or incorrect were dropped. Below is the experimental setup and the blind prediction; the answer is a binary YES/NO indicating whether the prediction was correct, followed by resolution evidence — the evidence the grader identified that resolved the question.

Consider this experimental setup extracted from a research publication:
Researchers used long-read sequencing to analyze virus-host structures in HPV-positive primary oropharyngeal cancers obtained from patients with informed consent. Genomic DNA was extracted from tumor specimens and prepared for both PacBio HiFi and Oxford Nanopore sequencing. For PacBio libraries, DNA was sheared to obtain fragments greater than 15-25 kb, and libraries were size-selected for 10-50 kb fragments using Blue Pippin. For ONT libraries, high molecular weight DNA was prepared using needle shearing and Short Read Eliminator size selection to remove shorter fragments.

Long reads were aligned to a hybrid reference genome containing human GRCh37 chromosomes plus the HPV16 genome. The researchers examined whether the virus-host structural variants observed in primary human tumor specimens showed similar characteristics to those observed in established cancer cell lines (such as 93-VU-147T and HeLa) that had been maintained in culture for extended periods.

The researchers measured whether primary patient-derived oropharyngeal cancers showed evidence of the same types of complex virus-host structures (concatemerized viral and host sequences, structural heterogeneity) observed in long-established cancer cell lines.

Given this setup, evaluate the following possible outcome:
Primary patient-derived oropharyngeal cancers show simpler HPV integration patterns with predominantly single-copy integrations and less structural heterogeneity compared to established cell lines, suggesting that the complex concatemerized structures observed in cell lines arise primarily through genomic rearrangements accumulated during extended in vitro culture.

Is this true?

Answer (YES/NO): NO